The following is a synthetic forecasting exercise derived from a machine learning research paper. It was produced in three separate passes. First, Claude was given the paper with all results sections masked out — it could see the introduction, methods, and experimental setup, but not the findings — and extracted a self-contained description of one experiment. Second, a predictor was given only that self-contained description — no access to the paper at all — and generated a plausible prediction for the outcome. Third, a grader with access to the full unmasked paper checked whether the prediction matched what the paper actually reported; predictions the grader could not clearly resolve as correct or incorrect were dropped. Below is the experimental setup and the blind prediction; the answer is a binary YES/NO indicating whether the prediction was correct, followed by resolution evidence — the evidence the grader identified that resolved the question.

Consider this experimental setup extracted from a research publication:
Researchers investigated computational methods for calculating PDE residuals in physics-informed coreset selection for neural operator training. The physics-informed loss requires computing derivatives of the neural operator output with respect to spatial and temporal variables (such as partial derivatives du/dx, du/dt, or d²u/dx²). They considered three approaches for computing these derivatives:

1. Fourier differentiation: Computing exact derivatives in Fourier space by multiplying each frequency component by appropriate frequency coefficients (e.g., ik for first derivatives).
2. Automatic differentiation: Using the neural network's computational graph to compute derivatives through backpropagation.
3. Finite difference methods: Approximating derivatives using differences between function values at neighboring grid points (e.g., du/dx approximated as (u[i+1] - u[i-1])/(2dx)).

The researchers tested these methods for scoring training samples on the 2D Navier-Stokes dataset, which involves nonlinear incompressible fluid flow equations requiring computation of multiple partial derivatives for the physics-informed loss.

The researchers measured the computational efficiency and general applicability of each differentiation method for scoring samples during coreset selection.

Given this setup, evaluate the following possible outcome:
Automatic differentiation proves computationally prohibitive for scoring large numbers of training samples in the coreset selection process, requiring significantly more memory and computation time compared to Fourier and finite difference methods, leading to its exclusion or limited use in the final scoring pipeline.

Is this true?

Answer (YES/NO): YES